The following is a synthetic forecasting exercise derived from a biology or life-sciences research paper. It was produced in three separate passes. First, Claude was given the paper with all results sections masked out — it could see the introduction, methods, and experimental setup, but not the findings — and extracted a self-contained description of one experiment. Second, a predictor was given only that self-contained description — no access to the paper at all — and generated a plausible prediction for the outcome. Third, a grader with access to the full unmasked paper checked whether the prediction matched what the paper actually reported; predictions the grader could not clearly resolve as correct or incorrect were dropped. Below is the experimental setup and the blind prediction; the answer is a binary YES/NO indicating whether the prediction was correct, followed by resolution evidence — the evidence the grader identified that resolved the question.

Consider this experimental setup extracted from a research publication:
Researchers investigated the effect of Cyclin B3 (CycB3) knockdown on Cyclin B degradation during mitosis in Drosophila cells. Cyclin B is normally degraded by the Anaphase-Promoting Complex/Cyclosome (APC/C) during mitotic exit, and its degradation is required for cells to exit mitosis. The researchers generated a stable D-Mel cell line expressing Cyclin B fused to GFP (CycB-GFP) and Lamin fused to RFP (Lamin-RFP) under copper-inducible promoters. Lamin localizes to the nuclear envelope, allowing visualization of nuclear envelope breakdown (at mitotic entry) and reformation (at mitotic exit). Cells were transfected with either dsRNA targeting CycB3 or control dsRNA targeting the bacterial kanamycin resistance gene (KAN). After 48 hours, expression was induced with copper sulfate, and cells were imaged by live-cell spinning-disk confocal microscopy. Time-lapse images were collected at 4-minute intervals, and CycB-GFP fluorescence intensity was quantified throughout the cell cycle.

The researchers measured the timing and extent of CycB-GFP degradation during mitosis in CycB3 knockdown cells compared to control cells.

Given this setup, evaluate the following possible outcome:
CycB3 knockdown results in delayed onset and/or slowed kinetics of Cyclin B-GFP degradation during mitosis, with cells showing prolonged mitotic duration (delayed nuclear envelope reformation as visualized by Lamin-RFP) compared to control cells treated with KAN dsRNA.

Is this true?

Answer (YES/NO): YES